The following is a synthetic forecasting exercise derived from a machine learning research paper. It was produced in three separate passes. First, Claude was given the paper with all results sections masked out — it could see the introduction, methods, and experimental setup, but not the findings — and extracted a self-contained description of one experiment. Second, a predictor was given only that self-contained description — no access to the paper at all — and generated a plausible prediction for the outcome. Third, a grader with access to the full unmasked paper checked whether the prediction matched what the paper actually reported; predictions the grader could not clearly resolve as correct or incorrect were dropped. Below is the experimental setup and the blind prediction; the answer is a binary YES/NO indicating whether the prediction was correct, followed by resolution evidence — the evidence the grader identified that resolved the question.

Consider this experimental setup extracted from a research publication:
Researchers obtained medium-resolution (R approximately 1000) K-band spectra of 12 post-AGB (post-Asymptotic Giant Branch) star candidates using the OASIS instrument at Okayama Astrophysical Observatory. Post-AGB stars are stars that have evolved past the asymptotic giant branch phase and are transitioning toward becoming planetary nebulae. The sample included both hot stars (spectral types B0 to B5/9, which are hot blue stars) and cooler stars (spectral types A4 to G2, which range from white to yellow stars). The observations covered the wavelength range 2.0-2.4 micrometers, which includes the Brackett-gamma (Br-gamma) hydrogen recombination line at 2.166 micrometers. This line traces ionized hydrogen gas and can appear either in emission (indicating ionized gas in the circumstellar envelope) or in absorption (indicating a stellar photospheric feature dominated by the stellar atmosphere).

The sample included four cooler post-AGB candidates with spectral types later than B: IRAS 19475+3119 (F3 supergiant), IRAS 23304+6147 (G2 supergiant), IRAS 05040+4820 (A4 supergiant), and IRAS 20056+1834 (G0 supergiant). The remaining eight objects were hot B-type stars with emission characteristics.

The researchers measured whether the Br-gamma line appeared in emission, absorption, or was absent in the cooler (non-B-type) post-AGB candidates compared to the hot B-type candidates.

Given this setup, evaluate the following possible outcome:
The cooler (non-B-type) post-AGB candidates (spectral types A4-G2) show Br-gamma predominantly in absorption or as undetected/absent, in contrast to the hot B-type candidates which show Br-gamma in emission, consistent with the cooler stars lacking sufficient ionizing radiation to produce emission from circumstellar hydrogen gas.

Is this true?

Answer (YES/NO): YES